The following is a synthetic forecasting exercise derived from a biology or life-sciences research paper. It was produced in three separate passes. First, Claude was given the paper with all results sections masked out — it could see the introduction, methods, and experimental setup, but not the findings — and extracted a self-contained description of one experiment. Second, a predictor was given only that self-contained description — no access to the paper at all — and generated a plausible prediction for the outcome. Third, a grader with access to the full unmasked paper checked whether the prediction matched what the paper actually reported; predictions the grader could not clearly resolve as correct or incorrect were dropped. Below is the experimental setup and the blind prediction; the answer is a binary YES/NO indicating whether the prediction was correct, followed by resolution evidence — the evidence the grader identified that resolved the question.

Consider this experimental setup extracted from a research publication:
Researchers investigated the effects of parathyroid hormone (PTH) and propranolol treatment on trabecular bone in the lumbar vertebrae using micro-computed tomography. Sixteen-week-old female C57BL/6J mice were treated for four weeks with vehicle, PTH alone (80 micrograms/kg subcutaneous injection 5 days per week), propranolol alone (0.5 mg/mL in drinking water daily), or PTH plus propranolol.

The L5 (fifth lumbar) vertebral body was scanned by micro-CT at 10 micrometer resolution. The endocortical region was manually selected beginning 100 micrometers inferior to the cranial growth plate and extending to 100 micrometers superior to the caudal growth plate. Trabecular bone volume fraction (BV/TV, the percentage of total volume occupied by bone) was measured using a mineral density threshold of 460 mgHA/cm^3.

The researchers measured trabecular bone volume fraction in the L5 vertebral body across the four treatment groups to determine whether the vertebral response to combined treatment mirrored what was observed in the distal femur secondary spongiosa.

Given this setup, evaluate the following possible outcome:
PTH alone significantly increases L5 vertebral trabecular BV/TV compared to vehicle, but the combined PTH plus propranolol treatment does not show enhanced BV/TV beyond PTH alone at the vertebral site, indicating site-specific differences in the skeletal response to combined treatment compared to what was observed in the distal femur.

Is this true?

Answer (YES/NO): NO